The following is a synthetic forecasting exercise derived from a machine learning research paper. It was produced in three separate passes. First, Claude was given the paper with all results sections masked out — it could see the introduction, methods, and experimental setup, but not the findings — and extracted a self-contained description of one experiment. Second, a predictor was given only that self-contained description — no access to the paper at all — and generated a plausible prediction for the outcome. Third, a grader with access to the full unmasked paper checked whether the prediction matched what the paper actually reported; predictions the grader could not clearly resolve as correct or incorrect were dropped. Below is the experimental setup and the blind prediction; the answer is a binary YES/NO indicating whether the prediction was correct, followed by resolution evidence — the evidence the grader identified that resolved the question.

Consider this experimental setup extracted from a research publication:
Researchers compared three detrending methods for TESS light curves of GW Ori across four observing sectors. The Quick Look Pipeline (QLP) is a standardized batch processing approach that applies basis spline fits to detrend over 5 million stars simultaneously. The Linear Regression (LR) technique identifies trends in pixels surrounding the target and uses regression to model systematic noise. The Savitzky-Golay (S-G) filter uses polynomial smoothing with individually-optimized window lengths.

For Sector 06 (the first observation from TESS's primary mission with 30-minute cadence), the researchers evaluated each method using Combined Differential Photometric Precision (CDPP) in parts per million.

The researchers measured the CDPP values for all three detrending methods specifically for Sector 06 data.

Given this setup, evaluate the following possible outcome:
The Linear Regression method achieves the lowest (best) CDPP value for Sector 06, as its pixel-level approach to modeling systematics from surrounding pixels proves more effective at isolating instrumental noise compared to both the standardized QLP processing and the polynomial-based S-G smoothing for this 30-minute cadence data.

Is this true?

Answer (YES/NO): NO